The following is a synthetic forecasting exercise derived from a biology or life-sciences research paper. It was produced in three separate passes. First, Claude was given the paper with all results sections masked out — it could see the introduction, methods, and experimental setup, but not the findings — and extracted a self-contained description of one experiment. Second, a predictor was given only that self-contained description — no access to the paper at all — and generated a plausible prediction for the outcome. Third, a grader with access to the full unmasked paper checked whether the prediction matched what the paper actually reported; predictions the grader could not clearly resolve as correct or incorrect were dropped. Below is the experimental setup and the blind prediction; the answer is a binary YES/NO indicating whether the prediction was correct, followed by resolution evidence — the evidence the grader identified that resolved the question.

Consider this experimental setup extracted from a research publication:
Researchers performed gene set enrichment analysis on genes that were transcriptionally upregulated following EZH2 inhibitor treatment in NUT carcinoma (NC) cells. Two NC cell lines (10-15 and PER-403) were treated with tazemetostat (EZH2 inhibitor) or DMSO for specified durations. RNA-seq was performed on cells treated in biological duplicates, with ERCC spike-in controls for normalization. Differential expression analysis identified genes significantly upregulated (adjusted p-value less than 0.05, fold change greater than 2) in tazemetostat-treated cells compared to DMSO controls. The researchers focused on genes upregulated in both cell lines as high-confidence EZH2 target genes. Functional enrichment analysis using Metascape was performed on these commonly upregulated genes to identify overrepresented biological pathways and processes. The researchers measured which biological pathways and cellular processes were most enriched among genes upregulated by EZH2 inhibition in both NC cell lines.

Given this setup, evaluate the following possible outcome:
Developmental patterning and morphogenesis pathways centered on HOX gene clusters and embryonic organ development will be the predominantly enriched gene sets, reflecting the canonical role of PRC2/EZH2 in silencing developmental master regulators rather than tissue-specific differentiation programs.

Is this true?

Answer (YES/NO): NO